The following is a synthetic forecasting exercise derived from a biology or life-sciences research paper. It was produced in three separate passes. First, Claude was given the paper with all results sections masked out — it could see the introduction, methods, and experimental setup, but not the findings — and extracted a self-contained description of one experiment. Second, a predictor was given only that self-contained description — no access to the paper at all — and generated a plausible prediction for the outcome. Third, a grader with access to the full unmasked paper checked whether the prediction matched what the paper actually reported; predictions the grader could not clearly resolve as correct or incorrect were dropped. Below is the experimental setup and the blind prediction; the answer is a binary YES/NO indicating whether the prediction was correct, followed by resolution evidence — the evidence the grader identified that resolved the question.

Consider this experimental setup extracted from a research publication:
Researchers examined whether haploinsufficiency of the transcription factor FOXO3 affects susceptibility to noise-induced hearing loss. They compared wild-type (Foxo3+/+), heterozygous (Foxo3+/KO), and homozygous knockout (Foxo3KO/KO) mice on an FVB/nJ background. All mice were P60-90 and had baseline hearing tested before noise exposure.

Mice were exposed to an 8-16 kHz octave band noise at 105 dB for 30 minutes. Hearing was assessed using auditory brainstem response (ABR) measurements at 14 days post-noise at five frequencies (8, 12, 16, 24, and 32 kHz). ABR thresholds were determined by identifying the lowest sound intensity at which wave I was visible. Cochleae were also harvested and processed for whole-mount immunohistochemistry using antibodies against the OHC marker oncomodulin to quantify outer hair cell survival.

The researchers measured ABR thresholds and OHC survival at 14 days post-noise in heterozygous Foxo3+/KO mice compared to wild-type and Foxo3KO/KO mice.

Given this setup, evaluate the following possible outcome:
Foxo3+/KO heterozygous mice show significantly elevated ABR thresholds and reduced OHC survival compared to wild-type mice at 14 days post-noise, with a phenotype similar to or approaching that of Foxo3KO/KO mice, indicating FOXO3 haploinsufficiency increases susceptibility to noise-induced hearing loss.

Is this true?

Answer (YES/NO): NO